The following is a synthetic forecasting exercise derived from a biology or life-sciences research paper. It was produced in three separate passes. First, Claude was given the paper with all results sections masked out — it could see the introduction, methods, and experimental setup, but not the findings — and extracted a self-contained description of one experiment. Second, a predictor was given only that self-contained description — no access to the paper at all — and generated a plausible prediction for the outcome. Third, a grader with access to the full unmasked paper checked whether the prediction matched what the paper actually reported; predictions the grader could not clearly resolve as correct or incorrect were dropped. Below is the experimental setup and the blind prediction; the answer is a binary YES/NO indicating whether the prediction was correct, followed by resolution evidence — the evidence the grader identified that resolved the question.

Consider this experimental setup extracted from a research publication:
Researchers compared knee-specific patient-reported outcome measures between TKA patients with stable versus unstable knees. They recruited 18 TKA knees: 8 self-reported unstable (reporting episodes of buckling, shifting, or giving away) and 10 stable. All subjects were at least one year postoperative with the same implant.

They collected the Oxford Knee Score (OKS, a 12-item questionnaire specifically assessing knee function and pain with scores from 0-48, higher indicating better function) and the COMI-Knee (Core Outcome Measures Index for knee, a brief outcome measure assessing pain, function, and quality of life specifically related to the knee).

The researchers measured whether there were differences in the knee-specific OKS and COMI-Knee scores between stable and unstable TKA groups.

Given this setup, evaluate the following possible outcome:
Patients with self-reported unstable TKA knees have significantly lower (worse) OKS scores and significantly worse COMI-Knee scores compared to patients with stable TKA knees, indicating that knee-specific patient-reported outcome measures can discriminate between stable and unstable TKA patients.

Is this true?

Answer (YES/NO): YES